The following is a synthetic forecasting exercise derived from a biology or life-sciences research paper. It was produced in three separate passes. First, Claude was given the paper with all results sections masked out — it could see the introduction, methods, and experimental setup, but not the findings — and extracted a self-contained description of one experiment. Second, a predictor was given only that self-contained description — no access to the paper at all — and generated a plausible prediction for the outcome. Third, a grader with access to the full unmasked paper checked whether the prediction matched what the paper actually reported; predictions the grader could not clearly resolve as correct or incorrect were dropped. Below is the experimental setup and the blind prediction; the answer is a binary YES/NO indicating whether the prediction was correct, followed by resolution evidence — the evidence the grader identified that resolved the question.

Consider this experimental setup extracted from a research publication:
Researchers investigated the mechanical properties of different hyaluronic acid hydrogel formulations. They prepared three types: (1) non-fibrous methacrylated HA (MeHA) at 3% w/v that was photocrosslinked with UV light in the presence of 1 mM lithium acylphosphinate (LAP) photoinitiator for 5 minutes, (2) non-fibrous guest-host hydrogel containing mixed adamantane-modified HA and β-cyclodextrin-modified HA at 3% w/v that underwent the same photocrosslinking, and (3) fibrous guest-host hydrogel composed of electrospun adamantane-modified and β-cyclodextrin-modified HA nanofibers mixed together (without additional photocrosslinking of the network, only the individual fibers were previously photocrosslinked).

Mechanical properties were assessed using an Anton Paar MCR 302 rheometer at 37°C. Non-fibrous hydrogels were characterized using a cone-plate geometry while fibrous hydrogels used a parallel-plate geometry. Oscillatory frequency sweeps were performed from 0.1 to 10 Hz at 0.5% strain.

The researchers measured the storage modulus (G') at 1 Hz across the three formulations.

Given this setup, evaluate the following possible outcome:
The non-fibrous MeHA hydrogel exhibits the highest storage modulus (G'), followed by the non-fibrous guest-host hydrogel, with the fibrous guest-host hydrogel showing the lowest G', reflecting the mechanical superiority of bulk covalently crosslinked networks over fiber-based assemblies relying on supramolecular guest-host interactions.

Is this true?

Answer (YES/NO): NO